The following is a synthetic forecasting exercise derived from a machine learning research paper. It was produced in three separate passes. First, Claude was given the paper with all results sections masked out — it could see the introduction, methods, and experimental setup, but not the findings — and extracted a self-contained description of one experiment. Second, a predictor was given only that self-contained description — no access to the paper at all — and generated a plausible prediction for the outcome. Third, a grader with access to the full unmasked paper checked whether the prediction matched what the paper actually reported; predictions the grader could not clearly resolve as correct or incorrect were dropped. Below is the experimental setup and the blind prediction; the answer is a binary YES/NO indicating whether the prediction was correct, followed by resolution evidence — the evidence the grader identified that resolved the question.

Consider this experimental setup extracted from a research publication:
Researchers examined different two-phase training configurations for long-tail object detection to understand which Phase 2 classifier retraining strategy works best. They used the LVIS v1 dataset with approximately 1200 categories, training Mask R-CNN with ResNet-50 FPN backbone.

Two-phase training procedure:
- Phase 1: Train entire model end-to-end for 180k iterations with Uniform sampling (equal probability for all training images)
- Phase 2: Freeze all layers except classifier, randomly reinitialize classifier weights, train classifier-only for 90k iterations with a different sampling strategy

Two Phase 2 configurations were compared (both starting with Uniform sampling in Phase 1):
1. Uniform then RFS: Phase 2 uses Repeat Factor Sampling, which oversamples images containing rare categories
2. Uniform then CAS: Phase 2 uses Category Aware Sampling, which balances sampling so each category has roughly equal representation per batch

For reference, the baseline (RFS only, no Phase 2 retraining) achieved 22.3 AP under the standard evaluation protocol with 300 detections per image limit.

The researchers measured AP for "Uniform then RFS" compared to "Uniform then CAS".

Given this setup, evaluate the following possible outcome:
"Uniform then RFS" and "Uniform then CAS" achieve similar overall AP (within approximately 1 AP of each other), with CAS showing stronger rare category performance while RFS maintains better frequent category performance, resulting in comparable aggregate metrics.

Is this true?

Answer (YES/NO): NO